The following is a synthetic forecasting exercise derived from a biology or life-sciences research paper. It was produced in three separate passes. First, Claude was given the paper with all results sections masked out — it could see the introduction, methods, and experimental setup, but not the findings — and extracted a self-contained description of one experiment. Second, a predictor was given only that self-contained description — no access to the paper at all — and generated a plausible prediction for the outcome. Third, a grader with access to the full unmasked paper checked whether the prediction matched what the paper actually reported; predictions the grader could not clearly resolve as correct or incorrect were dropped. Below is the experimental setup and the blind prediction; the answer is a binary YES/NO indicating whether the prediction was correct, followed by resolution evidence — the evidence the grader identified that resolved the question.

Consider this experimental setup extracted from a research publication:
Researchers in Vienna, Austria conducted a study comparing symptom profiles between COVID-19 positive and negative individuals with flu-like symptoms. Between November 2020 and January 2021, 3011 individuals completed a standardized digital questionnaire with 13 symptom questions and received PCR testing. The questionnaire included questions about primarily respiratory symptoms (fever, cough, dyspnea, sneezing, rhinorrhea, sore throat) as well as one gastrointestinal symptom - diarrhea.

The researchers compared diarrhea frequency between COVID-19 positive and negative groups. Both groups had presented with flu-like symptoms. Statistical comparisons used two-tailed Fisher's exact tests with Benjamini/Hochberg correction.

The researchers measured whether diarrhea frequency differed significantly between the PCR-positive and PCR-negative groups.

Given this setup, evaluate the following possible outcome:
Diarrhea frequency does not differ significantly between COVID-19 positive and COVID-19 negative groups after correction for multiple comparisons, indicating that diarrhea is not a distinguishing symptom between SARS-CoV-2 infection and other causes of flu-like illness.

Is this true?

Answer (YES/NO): NO